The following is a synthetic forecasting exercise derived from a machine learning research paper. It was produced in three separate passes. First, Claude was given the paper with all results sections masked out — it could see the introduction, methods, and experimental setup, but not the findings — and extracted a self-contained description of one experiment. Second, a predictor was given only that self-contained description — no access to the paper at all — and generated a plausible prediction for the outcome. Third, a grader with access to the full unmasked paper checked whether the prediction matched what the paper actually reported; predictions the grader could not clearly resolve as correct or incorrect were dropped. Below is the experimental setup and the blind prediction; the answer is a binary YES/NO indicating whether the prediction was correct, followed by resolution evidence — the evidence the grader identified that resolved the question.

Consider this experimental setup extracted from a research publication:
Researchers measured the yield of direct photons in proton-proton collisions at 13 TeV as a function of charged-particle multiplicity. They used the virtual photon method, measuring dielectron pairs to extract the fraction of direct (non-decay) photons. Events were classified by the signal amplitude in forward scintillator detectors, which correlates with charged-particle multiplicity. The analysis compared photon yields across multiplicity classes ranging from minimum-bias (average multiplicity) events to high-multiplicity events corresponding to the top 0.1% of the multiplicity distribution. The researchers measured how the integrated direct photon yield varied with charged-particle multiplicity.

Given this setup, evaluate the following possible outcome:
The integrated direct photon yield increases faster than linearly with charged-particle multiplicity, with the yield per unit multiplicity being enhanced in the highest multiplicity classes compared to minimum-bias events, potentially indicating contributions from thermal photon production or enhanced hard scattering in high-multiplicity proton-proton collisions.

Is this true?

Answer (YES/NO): YES